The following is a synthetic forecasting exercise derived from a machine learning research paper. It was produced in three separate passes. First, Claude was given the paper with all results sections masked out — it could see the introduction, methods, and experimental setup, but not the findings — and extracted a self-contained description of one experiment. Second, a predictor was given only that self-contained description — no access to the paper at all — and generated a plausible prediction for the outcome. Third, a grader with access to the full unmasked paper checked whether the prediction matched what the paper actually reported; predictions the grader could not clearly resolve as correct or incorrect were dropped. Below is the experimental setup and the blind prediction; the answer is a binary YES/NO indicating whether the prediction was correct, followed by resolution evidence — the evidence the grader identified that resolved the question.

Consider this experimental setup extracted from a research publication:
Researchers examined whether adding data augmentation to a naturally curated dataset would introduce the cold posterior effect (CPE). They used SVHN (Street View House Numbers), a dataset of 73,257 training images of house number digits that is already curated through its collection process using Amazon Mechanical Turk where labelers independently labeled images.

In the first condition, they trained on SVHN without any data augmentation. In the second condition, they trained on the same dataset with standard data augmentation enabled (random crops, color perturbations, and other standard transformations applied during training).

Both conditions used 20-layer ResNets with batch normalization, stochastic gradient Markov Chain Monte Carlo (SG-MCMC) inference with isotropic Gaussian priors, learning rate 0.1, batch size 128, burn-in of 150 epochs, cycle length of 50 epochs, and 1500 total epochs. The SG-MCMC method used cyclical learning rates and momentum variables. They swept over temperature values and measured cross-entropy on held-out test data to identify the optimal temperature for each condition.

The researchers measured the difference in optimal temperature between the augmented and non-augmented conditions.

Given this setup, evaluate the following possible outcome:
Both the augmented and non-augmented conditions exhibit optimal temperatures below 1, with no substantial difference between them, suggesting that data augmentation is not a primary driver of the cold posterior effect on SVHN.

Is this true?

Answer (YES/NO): NO